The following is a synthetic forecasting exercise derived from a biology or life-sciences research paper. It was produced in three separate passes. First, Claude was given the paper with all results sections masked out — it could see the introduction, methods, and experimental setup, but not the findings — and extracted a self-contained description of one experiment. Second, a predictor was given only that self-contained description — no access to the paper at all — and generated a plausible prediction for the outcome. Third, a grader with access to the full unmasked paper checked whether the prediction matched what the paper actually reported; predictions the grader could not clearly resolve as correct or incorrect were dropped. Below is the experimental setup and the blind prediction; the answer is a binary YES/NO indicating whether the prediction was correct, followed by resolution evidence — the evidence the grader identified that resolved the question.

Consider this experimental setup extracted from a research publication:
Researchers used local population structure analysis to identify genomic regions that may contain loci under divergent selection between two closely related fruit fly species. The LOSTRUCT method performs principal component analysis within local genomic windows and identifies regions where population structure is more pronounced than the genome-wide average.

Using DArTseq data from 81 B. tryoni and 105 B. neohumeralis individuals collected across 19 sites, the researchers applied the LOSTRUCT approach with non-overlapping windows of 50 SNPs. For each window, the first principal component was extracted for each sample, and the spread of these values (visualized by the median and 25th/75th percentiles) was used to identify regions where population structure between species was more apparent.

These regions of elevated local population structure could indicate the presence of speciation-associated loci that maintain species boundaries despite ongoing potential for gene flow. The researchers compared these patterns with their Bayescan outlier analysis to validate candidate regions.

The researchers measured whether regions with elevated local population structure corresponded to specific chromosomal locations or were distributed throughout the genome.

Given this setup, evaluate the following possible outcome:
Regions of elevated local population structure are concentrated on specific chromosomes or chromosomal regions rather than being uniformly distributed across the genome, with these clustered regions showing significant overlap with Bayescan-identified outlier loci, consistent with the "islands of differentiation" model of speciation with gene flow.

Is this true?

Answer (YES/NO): YES